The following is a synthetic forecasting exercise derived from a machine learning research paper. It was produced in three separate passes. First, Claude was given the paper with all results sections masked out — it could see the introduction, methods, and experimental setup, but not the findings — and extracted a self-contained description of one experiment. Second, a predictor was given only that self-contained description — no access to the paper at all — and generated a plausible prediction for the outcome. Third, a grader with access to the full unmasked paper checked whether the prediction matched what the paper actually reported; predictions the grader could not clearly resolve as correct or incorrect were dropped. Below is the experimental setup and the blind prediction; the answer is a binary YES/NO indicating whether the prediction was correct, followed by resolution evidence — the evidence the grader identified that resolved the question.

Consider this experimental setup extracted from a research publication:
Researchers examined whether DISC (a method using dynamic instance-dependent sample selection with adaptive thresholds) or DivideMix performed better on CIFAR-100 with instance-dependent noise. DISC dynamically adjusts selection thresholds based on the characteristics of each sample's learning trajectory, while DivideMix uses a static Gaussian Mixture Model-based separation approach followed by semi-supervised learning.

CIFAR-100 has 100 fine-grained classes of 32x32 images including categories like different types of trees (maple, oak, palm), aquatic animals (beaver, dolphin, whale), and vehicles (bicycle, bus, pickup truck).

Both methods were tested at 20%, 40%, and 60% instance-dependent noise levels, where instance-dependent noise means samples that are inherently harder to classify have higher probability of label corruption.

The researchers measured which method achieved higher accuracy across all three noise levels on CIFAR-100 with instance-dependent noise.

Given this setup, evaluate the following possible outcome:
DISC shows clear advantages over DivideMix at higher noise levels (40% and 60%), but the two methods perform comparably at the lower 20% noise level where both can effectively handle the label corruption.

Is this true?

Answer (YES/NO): NO